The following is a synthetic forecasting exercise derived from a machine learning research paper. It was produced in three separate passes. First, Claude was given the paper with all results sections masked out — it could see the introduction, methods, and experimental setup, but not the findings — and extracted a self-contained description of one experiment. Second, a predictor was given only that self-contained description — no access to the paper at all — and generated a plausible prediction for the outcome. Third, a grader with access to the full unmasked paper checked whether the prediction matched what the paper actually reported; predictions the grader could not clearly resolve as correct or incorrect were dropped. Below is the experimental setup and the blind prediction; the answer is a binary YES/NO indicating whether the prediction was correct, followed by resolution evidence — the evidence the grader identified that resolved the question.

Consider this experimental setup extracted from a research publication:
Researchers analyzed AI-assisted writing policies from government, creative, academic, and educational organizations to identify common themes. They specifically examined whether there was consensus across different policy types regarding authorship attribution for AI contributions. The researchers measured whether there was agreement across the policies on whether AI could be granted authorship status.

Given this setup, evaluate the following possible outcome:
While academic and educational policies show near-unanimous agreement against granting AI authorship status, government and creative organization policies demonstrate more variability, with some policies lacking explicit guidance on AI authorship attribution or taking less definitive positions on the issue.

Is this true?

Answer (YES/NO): NO